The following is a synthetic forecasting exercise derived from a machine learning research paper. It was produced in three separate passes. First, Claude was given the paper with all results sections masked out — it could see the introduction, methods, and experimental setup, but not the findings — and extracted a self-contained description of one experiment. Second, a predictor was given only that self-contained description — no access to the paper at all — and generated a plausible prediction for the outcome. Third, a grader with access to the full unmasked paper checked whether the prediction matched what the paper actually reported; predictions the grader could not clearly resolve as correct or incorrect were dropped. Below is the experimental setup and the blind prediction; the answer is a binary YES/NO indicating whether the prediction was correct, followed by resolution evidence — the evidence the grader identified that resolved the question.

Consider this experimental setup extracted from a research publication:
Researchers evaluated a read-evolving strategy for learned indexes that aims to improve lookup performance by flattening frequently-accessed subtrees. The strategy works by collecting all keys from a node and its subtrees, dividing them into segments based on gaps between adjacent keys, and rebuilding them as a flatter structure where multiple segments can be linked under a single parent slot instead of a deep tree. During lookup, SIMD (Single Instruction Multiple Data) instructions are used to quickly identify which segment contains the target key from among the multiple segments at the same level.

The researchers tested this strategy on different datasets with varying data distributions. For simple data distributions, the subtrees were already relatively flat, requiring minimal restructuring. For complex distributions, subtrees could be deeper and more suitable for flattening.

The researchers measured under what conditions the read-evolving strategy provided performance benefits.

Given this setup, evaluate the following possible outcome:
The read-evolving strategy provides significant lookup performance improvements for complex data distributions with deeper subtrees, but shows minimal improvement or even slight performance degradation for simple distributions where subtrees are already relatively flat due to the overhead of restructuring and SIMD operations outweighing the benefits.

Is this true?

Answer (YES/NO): YES